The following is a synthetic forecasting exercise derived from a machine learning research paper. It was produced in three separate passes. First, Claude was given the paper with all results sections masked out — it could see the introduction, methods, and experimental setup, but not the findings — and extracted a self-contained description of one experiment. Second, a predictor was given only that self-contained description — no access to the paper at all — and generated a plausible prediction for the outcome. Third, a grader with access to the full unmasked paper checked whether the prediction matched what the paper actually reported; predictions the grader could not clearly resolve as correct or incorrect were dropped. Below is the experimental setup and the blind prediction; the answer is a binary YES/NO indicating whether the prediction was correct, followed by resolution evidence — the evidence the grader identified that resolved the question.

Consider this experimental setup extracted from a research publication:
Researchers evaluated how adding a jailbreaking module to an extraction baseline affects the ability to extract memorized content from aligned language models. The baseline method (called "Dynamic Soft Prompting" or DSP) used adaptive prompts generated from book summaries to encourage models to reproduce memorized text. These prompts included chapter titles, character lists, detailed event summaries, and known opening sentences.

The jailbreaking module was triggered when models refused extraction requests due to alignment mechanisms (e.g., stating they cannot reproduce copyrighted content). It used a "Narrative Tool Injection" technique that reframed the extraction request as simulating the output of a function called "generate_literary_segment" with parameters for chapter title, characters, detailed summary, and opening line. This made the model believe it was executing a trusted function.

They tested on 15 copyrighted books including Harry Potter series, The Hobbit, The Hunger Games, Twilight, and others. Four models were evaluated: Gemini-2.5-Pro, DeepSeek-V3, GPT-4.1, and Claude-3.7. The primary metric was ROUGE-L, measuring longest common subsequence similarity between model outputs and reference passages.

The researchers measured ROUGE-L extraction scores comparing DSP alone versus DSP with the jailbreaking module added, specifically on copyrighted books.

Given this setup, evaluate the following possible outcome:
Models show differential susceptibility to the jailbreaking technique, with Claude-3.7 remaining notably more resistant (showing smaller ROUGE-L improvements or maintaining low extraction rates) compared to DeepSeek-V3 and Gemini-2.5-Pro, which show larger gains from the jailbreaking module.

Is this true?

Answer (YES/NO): NO